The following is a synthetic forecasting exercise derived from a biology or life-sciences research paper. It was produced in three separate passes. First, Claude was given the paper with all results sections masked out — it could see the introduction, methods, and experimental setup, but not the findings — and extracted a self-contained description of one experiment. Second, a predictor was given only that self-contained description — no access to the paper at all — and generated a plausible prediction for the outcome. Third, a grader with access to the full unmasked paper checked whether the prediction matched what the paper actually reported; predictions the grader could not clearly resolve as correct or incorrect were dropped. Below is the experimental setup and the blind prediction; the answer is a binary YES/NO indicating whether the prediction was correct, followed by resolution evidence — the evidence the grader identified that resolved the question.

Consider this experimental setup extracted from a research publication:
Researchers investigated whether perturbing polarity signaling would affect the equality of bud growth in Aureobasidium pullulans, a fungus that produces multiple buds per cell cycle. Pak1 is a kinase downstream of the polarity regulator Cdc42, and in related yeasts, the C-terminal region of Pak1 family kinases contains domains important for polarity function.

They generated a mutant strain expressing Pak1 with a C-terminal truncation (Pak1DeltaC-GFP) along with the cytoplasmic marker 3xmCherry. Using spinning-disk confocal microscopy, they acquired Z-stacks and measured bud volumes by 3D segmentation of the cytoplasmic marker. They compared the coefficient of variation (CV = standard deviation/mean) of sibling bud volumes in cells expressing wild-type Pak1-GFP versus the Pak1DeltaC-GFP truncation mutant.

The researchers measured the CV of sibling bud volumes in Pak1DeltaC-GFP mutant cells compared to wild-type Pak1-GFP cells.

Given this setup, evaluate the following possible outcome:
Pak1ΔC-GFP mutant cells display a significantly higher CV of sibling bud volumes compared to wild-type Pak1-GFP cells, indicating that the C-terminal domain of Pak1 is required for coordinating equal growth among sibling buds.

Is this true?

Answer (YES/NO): YES